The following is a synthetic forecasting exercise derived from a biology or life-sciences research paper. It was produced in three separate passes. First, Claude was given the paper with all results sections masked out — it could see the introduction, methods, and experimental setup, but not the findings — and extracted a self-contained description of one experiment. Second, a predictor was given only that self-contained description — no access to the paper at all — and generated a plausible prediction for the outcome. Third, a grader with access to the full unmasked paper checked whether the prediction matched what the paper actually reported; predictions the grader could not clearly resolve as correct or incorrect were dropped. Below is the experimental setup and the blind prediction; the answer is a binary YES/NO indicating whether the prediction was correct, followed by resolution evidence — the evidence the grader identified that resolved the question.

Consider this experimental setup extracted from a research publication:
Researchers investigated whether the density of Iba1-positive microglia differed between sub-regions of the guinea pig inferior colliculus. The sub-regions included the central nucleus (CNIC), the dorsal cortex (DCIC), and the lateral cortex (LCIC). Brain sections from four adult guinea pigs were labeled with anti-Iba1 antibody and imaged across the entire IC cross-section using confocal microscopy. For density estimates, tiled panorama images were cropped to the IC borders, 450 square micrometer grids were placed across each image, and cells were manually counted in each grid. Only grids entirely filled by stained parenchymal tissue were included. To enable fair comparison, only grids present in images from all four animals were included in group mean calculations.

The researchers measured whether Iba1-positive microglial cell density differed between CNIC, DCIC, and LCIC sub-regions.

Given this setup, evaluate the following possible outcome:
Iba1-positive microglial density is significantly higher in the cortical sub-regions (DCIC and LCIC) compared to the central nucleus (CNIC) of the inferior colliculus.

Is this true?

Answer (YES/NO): NO